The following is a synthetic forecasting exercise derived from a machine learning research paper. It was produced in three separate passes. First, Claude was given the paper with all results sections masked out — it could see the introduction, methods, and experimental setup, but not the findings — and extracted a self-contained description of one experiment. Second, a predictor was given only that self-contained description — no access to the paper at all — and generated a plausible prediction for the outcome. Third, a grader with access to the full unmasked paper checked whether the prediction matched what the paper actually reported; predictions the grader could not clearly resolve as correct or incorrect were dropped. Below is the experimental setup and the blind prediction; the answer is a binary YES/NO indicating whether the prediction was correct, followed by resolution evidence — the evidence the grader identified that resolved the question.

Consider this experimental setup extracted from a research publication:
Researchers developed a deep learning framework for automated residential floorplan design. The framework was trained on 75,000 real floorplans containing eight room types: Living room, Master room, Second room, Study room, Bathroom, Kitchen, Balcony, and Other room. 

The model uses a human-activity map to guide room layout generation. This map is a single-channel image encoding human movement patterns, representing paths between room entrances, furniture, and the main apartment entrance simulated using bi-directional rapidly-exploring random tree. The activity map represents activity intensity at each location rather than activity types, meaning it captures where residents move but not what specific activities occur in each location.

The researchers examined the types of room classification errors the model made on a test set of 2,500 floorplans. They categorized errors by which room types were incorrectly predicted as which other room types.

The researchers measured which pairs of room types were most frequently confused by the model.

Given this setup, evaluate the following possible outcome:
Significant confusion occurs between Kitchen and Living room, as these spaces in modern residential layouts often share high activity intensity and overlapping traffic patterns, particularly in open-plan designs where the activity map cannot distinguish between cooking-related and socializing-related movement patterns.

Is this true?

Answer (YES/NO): NO